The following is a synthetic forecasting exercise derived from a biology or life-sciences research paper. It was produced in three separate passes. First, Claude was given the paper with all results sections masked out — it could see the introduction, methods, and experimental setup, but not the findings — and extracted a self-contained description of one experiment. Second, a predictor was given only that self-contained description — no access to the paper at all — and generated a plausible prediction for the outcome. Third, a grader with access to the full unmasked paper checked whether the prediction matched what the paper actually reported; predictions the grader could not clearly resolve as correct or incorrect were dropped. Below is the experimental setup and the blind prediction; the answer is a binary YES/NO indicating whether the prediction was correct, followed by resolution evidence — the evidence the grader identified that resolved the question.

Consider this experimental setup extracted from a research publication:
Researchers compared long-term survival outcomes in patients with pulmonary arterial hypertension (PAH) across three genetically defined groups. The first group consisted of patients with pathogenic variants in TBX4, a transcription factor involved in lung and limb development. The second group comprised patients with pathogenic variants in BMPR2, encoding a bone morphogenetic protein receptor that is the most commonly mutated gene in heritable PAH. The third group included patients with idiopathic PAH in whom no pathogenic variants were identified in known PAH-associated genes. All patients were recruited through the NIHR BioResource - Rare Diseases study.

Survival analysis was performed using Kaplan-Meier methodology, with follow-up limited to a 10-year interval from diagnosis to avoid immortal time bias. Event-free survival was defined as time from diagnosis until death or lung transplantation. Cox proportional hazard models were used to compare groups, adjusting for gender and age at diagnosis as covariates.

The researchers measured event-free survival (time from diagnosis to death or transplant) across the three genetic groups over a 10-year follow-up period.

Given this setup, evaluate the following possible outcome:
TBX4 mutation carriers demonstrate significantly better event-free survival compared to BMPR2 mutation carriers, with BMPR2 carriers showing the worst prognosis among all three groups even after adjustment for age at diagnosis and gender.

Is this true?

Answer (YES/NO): NO